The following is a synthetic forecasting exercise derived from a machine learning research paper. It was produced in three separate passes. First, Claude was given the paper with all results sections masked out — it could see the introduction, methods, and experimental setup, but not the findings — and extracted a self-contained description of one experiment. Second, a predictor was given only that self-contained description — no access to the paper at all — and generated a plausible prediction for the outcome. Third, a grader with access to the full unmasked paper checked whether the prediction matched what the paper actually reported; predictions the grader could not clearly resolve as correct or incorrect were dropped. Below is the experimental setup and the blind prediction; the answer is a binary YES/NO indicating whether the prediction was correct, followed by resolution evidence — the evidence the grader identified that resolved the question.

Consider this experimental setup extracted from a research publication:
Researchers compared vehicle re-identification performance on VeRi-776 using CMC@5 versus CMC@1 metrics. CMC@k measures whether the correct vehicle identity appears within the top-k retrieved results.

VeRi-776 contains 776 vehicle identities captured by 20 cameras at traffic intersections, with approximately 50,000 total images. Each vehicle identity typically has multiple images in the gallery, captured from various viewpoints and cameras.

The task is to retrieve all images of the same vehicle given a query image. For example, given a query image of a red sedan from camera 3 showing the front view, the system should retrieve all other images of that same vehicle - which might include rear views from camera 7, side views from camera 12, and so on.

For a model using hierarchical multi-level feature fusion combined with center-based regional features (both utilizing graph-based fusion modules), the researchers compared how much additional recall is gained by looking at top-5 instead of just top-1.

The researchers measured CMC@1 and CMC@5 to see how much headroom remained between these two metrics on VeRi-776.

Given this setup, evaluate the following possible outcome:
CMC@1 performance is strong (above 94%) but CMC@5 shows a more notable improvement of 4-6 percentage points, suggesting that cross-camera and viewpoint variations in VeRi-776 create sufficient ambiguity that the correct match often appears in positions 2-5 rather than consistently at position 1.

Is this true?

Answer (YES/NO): NO